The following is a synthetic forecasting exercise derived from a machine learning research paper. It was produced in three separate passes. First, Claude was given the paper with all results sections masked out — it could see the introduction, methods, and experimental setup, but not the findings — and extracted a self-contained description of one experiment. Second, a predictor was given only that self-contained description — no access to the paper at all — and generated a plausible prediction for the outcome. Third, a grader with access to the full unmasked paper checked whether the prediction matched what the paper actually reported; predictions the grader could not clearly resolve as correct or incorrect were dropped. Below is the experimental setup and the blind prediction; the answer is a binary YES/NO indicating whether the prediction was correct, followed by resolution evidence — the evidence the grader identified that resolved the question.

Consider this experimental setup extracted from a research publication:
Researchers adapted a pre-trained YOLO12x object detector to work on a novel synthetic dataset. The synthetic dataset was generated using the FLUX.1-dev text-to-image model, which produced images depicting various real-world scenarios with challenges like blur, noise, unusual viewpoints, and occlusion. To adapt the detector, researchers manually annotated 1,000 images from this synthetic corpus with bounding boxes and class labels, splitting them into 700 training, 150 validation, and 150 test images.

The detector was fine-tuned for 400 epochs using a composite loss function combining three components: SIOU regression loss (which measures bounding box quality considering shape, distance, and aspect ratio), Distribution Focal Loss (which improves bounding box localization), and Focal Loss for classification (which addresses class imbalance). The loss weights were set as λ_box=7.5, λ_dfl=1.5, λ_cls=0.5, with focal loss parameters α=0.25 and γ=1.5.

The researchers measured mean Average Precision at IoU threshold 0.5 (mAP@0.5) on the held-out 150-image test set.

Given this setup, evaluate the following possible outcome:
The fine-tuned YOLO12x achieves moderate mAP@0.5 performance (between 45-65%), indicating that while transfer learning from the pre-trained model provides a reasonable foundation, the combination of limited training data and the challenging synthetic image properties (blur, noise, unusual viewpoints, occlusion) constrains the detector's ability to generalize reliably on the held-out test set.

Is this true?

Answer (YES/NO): NO